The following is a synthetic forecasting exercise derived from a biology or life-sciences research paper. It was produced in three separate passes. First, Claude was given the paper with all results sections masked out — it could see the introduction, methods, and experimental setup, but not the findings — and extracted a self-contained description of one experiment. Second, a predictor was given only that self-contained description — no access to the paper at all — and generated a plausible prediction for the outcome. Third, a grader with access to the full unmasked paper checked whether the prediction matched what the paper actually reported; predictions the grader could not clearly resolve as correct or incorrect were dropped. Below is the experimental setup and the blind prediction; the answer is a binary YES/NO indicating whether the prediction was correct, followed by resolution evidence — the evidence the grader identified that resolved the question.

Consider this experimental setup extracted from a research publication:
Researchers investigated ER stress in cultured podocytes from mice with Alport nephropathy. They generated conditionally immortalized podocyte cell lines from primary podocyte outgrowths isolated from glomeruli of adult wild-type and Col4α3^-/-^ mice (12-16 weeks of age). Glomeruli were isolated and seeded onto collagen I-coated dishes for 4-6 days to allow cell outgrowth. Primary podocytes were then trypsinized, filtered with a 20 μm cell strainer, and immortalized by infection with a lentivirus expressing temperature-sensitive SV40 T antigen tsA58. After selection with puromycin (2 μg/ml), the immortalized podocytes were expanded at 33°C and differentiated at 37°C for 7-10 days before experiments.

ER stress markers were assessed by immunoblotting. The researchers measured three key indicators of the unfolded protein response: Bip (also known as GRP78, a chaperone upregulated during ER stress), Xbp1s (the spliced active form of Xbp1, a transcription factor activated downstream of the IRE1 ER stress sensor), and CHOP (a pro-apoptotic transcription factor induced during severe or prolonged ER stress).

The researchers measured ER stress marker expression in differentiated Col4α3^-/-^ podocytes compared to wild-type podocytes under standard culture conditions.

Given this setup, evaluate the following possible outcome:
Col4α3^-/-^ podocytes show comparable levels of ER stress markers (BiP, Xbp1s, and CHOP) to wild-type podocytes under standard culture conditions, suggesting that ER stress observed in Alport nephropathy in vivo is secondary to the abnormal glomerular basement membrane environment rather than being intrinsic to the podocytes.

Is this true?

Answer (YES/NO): NO